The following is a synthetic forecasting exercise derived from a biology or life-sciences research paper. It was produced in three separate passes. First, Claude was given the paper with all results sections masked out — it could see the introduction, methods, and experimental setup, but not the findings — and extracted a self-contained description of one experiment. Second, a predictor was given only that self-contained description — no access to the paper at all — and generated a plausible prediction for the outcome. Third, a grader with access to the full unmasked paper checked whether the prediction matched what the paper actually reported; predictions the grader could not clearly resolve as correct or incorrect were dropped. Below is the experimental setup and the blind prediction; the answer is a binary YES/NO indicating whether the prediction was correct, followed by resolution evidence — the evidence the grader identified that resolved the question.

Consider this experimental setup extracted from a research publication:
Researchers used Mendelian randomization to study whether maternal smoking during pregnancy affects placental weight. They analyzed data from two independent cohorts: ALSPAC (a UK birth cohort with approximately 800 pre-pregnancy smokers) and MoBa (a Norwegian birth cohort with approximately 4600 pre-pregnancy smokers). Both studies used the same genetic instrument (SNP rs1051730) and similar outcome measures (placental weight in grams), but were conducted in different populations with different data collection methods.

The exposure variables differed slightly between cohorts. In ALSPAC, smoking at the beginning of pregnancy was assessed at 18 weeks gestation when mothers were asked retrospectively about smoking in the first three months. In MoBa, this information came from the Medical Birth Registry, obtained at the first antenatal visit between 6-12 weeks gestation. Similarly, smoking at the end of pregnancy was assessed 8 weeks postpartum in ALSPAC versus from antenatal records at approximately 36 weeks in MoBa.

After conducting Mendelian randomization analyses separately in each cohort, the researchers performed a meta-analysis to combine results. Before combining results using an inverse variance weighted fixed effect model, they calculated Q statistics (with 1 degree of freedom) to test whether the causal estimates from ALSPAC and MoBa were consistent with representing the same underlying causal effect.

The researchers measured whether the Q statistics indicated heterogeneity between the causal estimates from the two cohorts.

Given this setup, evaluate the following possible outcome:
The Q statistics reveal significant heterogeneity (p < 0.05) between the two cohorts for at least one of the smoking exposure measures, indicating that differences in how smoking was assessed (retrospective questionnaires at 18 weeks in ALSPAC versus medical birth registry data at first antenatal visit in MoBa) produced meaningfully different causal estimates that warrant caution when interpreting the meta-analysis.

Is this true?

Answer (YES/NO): NO